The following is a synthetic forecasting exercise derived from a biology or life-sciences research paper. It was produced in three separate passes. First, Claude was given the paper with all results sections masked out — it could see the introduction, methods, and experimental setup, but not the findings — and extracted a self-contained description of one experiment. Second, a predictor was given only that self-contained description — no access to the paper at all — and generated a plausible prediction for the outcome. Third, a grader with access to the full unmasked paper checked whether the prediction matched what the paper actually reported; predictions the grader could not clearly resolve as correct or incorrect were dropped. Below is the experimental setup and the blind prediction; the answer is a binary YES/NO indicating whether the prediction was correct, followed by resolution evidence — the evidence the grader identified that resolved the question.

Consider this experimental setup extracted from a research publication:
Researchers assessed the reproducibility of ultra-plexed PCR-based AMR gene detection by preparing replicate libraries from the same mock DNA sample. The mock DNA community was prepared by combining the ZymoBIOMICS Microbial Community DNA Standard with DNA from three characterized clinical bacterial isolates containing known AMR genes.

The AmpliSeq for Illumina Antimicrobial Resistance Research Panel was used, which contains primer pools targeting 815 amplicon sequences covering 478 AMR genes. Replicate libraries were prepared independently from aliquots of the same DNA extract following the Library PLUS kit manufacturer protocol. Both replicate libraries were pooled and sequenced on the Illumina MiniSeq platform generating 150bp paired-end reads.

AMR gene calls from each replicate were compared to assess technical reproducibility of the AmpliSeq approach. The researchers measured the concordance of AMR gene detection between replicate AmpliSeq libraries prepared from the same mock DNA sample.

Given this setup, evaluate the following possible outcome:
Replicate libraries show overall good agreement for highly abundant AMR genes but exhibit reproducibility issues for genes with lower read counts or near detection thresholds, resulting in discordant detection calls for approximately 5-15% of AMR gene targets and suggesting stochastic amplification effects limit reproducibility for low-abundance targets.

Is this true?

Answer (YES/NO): NO